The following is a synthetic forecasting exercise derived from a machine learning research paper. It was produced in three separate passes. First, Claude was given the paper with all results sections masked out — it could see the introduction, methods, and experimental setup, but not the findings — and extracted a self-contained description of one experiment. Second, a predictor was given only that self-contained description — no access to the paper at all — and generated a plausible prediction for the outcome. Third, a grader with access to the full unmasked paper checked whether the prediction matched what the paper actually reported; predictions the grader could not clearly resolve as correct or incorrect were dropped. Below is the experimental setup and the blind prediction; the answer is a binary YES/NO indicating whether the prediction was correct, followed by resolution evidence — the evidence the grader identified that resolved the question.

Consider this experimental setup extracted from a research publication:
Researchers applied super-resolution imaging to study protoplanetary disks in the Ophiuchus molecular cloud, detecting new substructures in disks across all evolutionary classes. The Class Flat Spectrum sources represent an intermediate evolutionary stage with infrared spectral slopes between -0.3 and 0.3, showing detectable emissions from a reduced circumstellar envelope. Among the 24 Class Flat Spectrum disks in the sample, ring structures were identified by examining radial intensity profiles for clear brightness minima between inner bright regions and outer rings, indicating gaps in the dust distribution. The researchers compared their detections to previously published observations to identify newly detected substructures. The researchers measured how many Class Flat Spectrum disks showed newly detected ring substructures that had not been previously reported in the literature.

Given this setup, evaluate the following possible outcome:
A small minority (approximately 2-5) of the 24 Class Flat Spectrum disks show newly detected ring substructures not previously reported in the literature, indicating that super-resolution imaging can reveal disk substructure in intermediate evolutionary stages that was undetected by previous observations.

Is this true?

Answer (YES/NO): NO